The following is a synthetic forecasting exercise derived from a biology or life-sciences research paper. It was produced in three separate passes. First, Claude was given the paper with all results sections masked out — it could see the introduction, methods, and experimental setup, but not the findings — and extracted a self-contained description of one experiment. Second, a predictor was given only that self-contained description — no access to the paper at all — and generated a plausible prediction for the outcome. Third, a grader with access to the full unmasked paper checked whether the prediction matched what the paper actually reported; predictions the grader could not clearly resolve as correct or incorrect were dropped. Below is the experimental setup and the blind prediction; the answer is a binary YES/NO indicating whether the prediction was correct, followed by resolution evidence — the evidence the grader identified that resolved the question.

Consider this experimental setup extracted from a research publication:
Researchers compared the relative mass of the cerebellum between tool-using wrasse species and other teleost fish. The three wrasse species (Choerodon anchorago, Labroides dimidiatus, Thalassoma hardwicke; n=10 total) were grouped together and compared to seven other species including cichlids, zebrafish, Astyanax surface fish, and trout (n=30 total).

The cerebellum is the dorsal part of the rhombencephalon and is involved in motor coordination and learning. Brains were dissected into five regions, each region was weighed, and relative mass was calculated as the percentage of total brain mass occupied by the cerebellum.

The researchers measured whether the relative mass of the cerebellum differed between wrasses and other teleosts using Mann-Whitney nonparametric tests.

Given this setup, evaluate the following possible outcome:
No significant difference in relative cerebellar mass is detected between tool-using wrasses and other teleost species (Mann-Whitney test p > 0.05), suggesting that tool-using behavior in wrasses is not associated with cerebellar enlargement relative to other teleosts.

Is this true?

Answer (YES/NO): NO